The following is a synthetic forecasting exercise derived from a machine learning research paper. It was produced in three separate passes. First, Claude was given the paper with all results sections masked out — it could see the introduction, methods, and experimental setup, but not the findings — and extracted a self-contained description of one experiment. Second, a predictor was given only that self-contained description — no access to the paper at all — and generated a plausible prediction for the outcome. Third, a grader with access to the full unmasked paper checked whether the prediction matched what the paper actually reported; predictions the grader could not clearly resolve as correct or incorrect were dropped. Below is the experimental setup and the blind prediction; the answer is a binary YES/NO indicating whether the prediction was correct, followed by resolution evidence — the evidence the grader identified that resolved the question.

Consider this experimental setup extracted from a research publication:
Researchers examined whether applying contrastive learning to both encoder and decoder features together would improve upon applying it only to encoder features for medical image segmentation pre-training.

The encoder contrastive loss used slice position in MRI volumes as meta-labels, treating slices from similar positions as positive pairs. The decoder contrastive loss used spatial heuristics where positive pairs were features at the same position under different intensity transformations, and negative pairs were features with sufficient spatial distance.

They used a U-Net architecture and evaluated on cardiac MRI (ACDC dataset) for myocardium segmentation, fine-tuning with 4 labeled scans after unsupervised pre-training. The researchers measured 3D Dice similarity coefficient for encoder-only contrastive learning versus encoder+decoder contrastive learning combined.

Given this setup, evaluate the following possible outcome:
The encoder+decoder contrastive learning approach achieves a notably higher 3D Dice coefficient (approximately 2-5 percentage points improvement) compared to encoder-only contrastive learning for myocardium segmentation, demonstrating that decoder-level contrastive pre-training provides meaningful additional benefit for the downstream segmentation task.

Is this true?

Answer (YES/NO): NO